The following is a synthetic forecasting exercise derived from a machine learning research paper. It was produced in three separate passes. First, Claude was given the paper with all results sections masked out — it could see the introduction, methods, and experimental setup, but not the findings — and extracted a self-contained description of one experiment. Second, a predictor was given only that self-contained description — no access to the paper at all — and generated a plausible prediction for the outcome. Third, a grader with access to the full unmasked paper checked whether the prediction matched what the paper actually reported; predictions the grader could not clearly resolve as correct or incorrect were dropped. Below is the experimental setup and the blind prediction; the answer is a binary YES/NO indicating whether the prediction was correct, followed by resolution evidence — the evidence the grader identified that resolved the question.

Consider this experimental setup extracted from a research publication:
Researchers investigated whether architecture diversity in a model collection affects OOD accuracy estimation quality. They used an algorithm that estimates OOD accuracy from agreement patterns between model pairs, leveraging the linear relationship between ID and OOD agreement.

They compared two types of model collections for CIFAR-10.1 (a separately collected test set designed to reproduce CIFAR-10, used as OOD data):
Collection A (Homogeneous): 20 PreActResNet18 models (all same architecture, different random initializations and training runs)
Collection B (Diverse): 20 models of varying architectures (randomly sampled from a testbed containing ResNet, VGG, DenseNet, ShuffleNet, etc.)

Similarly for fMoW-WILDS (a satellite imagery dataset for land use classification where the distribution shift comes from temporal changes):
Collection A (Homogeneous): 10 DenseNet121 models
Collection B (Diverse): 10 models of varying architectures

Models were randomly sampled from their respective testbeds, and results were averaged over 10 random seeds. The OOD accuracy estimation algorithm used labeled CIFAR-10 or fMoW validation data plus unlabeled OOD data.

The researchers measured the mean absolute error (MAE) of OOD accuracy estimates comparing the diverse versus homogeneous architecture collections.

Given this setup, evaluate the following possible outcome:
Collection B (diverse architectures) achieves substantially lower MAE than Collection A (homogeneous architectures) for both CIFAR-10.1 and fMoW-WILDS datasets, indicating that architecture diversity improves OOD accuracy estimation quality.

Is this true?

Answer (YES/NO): NO